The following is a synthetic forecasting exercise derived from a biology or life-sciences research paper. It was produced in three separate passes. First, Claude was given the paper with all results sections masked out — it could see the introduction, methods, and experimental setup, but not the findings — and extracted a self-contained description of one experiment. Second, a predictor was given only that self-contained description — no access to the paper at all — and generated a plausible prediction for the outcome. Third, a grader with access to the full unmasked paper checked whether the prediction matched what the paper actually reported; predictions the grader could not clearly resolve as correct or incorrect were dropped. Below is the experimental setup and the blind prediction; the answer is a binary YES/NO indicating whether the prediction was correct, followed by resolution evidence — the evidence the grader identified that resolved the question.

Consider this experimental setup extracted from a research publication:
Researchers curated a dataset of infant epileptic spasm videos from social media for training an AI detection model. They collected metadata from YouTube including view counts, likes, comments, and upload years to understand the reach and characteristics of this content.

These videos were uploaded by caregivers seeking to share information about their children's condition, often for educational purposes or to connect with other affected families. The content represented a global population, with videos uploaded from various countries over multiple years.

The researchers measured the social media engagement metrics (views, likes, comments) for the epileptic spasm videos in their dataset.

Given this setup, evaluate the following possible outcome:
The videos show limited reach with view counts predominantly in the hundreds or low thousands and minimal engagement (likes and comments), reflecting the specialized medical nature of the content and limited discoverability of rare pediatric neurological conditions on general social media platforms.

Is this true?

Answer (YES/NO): NO